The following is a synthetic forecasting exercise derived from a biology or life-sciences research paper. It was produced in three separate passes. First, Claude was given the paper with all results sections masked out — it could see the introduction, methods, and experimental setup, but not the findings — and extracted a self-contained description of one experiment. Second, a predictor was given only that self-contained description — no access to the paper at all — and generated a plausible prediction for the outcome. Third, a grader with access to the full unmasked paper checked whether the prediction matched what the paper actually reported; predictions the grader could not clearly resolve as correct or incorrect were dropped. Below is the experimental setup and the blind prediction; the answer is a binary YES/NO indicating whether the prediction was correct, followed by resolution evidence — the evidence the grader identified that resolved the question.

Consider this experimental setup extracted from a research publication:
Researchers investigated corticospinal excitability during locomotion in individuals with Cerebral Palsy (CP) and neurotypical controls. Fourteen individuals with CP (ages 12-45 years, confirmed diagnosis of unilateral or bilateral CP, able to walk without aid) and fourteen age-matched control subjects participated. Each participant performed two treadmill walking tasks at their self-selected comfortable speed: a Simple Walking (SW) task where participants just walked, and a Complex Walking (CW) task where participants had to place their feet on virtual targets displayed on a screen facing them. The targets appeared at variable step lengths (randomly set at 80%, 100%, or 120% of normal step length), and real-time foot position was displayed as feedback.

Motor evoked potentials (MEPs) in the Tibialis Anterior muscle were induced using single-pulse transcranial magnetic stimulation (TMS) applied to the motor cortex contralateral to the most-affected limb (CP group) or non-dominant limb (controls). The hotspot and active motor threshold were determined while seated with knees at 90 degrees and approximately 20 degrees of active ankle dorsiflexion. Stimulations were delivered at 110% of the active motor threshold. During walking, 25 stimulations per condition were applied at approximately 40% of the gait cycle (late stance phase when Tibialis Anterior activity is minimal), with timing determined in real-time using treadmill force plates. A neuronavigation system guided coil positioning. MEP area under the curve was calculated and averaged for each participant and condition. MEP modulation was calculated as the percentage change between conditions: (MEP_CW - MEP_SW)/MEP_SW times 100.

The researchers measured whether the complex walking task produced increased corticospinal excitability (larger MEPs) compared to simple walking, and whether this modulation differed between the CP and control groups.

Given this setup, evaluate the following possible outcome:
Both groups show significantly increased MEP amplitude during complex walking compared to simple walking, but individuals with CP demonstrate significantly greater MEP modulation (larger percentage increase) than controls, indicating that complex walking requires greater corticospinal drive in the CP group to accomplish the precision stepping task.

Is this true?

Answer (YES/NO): NO